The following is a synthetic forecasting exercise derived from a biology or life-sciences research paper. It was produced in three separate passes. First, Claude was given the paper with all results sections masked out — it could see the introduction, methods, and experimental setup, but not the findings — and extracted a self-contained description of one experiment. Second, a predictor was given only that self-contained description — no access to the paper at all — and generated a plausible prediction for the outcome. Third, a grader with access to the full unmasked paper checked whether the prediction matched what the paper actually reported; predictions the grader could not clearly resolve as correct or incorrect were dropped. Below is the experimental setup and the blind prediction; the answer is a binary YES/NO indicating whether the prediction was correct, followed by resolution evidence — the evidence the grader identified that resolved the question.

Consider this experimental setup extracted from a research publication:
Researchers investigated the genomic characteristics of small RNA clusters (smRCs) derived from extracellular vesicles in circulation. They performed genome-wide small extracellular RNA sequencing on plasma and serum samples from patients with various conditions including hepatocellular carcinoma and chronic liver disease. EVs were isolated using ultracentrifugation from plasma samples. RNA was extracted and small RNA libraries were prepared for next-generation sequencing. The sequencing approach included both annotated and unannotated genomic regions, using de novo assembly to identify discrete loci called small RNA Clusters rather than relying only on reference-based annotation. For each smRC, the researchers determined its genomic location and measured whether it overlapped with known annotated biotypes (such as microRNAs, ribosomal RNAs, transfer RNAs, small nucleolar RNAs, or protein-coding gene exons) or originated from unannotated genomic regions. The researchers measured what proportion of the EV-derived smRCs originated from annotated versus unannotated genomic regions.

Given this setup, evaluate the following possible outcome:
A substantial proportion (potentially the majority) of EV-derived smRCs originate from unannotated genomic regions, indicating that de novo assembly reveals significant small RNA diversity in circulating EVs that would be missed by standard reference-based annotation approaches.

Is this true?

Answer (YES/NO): YES